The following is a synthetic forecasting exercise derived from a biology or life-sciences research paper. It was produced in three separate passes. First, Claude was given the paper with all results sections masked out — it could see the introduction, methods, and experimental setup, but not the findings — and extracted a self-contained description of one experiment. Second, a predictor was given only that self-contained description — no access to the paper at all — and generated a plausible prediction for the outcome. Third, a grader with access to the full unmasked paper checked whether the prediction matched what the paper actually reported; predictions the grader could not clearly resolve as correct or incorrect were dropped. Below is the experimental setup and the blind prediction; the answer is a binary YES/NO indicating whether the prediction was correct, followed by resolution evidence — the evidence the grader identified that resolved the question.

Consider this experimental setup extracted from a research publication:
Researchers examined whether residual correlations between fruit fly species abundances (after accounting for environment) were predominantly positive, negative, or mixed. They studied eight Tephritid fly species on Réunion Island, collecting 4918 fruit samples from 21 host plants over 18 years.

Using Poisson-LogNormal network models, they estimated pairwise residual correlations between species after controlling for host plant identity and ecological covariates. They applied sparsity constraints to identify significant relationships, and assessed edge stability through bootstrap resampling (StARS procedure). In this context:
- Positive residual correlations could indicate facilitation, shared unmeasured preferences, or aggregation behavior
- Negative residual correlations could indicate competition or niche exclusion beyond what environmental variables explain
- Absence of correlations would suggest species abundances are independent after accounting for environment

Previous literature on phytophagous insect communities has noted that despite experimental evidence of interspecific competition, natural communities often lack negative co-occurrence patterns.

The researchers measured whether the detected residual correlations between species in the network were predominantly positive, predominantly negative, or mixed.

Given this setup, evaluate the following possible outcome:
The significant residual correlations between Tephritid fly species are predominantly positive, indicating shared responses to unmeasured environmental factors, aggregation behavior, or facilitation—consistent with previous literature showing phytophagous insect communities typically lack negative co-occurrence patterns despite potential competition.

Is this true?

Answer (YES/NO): NO